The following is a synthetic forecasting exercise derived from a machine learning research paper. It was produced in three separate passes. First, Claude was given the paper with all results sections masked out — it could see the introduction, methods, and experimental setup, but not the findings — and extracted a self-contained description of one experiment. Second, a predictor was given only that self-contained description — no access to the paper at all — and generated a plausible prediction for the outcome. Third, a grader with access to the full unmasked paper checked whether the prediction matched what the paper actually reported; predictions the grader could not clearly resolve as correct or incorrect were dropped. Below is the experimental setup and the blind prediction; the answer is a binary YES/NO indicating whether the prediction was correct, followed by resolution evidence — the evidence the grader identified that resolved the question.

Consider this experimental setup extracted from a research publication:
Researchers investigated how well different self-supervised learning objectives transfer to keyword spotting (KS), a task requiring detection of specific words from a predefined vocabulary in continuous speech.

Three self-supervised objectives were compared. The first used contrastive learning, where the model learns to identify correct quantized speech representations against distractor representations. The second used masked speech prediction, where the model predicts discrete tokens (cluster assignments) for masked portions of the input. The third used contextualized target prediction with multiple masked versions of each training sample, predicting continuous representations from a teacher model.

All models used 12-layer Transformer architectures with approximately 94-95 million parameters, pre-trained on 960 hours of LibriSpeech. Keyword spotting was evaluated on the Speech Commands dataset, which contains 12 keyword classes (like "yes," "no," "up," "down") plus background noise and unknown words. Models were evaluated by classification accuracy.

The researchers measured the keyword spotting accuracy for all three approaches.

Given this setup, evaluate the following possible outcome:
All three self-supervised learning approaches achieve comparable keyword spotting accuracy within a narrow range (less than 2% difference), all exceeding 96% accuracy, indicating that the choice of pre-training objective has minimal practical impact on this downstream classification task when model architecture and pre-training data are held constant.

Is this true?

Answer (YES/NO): YES